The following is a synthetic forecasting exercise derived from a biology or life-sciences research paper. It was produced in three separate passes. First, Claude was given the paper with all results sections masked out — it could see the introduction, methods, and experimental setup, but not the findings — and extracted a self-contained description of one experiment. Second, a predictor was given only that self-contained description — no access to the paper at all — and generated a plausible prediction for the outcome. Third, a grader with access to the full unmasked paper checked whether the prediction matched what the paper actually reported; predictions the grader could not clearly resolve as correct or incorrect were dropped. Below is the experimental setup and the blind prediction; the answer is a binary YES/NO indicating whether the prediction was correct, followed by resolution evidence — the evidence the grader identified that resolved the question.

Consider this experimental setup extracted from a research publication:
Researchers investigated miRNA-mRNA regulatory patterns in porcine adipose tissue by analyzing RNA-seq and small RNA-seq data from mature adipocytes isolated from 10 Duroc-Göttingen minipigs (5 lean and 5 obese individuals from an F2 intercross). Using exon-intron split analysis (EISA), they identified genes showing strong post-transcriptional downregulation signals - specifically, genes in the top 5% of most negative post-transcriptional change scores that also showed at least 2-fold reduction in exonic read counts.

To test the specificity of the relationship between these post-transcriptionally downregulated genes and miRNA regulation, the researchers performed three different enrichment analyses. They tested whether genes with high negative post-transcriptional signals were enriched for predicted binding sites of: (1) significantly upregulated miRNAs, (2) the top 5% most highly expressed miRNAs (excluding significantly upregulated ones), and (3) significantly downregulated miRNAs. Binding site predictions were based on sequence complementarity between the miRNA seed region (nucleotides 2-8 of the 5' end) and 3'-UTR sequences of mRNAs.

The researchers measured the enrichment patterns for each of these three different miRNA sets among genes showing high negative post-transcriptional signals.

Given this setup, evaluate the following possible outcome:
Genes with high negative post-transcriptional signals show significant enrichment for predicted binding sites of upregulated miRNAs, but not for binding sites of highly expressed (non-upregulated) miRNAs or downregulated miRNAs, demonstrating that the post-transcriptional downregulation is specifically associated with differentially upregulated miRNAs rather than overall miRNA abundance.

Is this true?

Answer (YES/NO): NO